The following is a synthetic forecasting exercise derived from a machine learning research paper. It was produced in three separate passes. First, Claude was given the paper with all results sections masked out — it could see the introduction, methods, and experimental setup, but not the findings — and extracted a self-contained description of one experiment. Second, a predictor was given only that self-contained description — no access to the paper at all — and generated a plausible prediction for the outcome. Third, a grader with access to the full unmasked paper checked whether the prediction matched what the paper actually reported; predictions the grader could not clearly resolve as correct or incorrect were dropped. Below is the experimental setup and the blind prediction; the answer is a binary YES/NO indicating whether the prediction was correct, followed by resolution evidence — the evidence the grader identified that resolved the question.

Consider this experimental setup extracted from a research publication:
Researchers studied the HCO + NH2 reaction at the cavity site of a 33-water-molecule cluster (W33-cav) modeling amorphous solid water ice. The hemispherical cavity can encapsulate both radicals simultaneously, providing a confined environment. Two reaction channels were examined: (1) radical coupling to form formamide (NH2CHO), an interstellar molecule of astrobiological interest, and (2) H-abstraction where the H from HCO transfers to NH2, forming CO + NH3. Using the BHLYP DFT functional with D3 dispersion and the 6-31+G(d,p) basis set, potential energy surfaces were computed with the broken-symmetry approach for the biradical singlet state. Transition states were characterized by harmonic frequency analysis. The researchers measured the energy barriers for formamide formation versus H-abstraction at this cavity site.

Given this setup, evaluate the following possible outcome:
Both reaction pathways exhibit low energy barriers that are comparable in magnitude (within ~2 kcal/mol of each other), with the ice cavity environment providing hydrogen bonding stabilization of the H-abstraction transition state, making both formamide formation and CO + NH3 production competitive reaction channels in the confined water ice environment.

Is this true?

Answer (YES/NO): YES